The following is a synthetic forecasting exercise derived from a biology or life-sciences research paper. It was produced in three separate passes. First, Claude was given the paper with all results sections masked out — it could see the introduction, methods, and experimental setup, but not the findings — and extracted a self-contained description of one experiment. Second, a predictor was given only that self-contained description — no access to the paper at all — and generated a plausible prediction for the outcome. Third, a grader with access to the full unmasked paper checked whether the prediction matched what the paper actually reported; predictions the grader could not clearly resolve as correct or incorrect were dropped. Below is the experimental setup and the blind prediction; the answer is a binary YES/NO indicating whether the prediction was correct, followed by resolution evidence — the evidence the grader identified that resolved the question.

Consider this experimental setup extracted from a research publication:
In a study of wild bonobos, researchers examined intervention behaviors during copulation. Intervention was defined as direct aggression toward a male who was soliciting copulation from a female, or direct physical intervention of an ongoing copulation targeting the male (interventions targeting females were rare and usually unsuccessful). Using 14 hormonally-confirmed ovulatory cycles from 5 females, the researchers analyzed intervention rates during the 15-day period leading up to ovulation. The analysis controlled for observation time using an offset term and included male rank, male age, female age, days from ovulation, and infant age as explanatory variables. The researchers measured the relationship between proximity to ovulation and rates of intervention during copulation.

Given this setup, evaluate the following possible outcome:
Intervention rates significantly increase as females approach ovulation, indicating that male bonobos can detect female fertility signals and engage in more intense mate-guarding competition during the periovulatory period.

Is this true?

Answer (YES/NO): YES